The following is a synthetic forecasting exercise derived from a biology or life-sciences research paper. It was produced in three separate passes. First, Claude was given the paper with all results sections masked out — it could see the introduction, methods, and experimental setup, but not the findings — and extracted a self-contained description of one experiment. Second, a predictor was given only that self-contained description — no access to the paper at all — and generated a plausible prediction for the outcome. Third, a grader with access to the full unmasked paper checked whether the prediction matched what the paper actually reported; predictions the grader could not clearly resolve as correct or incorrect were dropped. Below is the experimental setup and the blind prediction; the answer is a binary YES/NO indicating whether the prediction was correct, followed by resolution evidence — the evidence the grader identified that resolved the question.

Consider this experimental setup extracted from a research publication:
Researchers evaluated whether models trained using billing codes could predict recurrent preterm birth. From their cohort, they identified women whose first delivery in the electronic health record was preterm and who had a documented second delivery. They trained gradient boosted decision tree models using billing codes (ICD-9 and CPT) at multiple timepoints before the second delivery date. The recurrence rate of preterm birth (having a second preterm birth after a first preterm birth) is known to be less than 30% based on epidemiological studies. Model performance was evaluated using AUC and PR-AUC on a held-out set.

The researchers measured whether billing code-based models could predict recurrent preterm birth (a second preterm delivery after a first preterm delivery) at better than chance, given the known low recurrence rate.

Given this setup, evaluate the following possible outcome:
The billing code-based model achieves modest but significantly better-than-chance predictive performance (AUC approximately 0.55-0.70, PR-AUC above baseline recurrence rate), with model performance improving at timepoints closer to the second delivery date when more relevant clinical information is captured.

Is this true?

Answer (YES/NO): NO